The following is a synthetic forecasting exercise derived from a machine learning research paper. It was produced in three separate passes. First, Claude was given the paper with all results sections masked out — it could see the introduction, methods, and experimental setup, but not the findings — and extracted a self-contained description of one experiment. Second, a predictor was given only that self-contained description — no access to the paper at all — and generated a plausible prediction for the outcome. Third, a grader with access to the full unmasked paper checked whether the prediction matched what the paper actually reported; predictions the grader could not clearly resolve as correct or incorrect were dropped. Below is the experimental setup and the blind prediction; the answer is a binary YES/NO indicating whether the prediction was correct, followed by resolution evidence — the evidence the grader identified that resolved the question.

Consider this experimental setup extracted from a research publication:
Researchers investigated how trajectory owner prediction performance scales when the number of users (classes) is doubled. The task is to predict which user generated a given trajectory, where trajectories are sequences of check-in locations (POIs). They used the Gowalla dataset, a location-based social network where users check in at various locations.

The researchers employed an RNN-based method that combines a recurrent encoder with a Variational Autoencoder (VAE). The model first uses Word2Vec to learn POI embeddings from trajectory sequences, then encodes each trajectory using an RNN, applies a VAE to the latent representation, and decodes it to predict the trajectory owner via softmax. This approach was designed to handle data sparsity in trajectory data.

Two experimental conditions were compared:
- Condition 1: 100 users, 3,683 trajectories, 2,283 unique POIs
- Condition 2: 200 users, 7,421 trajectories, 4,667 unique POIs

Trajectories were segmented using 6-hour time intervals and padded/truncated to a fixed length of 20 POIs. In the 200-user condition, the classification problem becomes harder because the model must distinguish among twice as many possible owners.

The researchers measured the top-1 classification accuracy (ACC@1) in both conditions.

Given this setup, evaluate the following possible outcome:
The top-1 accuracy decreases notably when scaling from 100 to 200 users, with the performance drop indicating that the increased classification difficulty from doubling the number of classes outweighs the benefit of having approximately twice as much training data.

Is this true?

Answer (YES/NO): NO